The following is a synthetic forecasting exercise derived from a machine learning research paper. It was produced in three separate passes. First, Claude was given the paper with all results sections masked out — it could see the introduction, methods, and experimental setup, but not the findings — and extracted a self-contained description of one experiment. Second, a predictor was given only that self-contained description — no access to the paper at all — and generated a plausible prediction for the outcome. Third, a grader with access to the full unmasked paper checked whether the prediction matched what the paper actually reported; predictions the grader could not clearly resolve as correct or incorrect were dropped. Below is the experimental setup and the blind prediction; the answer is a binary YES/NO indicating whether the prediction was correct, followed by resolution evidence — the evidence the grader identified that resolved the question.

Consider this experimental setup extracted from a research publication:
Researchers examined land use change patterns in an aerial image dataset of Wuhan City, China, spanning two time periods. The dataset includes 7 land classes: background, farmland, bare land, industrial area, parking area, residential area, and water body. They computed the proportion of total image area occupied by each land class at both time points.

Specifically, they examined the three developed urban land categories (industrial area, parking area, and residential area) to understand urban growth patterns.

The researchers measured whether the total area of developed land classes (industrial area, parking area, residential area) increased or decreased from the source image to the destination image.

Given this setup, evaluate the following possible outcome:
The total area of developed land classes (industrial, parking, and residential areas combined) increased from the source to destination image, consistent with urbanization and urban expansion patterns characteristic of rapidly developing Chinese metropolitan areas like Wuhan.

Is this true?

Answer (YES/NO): YES